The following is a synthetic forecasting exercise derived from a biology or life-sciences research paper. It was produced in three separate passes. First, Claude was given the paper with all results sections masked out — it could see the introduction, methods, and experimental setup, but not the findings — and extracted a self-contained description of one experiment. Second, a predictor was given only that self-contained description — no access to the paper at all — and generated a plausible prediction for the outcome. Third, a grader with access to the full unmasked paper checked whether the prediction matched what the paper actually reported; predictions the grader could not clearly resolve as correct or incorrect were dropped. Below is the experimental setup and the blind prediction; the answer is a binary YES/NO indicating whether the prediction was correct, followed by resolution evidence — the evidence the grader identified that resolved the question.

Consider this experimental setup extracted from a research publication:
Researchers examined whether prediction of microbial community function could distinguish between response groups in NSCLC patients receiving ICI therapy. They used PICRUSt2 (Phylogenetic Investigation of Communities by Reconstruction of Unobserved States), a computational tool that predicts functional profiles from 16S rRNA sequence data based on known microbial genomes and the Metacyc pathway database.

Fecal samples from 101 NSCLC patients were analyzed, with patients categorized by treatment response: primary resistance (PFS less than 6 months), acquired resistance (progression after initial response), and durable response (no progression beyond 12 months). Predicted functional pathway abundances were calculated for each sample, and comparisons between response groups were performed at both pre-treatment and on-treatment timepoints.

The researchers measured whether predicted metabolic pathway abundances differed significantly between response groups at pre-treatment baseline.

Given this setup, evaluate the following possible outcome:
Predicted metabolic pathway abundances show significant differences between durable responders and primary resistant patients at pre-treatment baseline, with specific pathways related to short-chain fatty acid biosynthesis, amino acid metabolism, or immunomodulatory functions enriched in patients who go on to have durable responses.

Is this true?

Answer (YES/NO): NO